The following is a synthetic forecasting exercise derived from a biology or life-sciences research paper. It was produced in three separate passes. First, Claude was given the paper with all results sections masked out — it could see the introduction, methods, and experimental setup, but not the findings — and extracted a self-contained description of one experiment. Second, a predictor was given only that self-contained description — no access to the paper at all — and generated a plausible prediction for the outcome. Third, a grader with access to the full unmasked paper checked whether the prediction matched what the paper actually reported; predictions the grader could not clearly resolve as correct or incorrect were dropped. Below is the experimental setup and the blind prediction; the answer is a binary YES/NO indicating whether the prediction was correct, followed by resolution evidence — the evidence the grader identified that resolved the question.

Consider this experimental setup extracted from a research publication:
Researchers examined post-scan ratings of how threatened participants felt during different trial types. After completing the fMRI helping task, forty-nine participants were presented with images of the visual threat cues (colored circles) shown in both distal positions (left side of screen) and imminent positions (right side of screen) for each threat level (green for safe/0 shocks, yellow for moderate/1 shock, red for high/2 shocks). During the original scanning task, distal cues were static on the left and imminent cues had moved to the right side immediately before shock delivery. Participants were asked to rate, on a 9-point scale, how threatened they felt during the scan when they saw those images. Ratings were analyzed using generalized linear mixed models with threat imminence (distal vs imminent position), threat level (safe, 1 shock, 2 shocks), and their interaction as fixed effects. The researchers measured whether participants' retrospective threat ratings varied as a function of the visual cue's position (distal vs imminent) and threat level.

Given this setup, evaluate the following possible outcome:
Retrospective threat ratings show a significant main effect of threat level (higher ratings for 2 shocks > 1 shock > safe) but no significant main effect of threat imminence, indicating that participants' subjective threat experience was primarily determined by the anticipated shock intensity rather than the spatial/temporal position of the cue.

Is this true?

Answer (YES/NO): NO